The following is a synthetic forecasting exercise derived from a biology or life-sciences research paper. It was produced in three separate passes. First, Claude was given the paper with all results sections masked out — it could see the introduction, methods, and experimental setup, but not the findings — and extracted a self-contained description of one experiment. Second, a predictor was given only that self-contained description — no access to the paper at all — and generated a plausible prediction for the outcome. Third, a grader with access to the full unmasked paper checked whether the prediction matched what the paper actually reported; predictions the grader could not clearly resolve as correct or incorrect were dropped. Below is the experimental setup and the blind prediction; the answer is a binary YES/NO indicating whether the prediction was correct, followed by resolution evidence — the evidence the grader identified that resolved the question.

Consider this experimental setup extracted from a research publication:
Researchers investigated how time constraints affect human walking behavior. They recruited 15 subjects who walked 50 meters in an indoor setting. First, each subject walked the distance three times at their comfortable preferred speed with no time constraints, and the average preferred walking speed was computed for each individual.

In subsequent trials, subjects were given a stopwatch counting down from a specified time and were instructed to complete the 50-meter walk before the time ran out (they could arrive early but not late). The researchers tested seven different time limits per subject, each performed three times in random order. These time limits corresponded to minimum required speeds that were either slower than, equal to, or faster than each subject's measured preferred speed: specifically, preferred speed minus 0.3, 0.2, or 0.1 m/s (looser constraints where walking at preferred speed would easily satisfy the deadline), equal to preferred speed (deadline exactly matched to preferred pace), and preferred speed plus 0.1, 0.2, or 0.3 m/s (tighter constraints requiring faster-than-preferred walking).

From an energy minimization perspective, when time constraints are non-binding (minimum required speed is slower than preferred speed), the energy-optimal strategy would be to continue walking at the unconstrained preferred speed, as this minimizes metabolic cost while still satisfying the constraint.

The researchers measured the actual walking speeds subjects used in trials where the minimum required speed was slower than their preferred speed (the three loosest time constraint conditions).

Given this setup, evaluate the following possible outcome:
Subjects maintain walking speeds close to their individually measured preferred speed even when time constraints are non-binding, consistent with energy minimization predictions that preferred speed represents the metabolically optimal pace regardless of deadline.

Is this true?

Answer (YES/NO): NO